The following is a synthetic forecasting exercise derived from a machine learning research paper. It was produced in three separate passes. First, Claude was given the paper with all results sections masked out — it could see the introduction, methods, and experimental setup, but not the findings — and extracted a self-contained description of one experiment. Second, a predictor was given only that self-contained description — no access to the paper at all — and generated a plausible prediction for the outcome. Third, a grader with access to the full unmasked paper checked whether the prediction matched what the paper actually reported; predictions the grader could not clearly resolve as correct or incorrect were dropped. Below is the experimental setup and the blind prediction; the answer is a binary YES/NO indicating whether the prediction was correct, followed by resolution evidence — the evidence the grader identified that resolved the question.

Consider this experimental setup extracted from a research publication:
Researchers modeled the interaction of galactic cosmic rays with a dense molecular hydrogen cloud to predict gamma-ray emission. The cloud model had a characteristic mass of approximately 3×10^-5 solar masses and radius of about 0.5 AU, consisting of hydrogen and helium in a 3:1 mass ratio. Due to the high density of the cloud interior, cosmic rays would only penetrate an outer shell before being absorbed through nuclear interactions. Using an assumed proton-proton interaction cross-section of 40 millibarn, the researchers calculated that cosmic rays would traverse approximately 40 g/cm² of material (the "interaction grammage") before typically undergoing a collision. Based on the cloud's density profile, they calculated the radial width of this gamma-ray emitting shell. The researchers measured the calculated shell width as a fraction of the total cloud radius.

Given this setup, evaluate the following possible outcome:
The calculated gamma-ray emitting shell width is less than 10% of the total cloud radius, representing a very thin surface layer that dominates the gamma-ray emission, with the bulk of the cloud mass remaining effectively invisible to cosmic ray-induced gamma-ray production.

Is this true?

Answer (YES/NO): NO